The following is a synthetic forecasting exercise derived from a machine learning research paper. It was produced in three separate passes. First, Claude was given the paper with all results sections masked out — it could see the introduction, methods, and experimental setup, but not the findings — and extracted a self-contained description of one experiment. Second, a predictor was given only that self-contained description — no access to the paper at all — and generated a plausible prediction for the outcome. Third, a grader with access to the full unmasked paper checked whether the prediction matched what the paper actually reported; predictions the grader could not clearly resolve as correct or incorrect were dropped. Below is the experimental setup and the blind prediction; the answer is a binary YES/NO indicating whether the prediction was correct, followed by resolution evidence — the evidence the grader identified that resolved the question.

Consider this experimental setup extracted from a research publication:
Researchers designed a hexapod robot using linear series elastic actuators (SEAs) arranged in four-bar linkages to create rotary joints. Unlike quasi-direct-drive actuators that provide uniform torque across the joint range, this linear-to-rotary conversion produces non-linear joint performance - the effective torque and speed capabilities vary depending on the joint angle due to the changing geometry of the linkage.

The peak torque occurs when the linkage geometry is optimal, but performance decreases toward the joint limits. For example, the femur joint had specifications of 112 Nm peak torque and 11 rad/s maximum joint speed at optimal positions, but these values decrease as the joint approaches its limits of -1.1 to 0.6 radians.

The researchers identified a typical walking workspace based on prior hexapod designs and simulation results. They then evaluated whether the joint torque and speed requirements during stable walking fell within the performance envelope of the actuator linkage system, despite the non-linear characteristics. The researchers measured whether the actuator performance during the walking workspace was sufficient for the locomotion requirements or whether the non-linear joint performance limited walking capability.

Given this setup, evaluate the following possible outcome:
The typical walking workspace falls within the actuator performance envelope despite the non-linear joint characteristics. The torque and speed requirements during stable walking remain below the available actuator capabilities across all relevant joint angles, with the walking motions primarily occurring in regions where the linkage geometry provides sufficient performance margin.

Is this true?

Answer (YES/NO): YES